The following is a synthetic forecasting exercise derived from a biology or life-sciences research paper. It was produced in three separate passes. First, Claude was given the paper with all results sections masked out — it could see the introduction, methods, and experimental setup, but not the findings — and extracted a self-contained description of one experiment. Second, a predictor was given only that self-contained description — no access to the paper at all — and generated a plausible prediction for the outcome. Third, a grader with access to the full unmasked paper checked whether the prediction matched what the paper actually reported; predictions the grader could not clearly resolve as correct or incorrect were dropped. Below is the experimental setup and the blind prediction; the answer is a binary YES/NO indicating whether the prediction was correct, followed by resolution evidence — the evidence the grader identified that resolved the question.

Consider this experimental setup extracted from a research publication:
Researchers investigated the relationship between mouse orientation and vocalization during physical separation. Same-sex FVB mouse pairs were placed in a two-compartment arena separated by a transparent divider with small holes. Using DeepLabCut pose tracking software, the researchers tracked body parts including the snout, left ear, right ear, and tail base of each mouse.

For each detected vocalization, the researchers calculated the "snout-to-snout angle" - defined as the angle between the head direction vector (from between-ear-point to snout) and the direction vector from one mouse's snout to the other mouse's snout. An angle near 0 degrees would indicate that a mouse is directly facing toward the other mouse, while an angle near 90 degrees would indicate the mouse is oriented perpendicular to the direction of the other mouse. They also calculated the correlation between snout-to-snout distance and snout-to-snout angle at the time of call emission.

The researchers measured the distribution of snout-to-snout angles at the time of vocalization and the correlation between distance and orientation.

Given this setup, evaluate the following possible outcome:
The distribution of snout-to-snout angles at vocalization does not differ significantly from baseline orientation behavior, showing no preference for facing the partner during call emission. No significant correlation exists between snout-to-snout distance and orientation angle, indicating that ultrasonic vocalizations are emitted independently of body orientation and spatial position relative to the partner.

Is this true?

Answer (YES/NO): NO